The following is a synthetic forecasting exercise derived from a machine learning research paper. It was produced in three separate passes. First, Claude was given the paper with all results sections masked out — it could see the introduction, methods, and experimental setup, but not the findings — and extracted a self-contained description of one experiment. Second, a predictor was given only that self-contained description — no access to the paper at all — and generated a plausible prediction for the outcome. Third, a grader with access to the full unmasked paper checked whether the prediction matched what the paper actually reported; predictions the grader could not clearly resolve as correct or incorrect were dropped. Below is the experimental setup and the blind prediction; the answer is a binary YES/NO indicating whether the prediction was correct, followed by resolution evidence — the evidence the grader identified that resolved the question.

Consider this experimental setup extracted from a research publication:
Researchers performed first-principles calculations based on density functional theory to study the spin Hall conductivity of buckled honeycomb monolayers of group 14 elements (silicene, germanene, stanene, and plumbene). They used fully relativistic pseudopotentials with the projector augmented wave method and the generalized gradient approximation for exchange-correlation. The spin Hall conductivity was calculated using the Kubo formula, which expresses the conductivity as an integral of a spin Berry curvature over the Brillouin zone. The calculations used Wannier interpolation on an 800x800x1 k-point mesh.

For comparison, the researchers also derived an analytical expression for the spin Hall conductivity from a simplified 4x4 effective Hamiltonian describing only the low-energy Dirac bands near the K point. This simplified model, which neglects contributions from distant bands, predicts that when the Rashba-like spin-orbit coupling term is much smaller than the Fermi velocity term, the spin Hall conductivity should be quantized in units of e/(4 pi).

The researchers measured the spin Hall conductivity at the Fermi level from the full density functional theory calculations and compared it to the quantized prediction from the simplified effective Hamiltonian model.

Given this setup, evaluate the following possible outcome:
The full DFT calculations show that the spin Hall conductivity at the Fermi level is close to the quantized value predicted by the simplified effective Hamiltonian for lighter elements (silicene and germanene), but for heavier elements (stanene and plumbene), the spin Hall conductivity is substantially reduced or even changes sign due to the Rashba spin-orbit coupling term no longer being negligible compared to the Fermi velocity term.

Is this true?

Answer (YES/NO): NO